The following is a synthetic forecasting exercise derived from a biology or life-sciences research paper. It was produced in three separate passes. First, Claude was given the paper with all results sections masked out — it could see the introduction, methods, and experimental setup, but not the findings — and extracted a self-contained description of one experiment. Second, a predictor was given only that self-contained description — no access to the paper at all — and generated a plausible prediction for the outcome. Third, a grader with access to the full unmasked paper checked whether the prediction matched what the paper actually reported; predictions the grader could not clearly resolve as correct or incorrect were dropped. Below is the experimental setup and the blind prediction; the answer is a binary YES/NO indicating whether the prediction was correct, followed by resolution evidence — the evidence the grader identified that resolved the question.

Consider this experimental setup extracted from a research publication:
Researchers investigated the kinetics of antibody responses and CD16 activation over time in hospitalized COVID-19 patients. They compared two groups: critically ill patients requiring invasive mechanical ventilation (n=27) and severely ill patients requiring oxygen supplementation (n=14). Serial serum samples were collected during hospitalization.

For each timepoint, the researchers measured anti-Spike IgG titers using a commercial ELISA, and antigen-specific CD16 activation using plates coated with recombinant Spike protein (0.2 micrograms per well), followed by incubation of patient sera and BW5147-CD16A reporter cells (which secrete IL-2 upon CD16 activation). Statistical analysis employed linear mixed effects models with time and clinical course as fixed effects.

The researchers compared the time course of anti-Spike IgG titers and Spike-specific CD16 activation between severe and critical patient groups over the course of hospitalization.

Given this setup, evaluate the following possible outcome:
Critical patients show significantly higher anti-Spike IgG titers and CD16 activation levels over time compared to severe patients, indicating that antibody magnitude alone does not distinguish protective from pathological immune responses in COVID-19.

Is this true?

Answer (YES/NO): NO